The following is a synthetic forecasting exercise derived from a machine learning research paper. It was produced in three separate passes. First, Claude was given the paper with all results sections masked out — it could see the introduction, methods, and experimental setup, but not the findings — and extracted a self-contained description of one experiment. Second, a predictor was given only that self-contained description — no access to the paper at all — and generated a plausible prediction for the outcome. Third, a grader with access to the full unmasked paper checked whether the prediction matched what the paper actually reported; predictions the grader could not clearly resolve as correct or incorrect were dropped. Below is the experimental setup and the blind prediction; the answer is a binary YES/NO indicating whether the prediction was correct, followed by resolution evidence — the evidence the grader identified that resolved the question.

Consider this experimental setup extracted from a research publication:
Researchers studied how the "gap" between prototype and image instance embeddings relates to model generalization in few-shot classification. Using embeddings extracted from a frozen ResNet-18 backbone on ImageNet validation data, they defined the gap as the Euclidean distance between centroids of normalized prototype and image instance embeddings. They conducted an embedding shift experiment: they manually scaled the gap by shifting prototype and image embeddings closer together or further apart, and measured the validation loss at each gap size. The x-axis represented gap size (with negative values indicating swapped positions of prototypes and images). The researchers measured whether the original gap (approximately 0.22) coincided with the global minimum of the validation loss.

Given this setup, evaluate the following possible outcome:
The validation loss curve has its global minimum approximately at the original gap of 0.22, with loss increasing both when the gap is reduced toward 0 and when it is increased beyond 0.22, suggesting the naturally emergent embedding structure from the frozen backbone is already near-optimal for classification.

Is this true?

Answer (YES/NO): NO